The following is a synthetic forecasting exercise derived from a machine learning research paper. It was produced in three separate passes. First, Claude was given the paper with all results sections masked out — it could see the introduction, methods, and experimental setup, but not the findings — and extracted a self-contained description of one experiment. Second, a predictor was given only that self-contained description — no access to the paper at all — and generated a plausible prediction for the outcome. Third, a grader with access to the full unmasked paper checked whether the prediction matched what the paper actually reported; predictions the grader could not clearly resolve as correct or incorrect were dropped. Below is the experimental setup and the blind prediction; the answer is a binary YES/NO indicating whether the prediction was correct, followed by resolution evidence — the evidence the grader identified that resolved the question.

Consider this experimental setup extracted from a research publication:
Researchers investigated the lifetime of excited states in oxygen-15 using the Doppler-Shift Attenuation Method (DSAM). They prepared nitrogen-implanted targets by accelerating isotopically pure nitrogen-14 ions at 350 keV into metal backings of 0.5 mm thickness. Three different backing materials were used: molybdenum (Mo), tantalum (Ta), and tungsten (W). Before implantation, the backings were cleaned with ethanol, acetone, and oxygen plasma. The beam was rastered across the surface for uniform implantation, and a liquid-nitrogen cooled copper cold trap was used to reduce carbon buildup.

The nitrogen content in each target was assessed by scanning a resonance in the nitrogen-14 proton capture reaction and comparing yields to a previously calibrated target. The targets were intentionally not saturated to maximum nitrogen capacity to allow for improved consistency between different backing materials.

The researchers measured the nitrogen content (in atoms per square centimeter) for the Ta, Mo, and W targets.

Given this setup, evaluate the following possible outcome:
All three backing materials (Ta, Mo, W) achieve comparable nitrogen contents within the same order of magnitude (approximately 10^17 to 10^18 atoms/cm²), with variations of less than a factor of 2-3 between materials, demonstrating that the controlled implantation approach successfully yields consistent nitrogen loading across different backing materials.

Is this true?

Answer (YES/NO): YES